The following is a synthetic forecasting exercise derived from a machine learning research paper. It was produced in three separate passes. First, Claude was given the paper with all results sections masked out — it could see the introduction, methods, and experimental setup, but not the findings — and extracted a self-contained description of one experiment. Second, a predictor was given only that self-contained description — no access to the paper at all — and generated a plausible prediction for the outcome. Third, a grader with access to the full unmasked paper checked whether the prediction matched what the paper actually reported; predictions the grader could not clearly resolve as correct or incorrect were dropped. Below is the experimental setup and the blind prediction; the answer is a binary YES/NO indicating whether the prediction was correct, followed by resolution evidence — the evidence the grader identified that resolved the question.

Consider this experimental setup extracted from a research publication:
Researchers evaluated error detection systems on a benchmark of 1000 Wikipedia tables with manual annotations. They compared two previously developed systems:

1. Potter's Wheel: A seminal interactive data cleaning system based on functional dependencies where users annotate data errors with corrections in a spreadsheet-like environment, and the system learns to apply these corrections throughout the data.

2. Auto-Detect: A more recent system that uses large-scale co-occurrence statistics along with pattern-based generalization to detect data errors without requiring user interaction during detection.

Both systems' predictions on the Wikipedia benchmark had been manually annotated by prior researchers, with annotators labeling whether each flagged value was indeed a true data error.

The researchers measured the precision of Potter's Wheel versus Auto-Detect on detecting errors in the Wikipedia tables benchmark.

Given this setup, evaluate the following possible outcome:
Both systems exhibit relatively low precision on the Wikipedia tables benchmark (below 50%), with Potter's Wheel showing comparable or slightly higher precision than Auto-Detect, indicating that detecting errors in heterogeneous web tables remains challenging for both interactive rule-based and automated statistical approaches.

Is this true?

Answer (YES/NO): NO